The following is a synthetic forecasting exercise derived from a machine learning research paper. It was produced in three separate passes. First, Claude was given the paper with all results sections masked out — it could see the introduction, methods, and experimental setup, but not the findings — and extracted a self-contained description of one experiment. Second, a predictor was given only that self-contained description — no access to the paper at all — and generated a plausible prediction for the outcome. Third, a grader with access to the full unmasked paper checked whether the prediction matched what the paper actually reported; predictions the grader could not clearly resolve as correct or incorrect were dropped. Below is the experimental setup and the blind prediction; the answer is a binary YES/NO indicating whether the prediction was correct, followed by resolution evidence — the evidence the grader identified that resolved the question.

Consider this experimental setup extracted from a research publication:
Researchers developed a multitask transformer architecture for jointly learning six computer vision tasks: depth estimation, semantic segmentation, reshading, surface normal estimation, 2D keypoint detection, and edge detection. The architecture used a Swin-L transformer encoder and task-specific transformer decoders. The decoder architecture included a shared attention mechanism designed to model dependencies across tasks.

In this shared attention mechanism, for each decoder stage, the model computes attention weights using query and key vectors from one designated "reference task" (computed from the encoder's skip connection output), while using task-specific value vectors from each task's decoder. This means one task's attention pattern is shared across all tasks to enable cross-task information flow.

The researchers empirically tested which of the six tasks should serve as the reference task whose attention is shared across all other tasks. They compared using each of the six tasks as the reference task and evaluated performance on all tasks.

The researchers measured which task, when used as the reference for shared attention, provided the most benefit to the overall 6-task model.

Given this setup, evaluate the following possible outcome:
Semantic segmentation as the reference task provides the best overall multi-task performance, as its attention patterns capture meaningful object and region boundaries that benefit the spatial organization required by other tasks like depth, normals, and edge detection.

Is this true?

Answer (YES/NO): NO